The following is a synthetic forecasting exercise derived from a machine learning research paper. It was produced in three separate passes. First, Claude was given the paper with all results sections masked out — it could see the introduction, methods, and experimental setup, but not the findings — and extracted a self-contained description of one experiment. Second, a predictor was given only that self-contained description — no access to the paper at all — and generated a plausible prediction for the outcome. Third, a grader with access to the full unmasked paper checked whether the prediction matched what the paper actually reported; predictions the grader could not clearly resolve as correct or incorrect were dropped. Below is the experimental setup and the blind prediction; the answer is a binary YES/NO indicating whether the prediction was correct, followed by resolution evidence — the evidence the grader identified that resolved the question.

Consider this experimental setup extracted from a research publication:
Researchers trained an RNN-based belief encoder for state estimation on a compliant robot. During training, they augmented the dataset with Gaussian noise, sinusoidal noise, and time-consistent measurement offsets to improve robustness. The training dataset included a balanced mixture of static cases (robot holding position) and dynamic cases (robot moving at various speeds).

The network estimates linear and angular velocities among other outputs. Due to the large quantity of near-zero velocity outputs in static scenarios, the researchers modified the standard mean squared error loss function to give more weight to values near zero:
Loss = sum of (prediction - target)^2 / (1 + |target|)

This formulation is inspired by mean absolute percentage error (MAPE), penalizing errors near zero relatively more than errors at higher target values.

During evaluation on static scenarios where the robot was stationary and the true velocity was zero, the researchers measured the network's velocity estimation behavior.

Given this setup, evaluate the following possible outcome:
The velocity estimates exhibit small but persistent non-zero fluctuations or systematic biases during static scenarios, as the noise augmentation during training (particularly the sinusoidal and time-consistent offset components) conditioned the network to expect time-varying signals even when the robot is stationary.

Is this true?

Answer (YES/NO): NO